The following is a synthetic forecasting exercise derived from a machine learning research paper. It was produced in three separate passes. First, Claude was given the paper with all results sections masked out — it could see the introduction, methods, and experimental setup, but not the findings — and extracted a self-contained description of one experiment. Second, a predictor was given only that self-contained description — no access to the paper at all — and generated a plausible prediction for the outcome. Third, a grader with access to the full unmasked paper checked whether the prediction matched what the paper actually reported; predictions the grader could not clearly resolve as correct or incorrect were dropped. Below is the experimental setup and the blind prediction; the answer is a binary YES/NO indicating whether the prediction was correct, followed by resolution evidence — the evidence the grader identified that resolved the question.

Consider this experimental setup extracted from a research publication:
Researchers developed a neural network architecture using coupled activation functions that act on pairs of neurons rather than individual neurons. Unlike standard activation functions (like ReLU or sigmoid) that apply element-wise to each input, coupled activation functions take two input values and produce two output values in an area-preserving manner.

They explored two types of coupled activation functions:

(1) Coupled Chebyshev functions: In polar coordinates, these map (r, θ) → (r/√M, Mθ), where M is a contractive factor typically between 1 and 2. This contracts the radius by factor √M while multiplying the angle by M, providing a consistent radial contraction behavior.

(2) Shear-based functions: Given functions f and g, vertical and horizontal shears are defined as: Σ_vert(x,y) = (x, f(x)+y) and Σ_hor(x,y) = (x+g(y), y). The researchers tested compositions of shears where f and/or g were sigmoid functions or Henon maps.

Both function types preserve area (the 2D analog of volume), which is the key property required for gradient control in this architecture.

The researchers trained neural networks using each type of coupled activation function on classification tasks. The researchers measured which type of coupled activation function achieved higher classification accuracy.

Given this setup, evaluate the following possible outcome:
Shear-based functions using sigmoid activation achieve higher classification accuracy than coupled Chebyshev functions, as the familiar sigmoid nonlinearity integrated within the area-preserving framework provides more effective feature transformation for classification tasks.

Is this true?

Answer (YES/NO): NO